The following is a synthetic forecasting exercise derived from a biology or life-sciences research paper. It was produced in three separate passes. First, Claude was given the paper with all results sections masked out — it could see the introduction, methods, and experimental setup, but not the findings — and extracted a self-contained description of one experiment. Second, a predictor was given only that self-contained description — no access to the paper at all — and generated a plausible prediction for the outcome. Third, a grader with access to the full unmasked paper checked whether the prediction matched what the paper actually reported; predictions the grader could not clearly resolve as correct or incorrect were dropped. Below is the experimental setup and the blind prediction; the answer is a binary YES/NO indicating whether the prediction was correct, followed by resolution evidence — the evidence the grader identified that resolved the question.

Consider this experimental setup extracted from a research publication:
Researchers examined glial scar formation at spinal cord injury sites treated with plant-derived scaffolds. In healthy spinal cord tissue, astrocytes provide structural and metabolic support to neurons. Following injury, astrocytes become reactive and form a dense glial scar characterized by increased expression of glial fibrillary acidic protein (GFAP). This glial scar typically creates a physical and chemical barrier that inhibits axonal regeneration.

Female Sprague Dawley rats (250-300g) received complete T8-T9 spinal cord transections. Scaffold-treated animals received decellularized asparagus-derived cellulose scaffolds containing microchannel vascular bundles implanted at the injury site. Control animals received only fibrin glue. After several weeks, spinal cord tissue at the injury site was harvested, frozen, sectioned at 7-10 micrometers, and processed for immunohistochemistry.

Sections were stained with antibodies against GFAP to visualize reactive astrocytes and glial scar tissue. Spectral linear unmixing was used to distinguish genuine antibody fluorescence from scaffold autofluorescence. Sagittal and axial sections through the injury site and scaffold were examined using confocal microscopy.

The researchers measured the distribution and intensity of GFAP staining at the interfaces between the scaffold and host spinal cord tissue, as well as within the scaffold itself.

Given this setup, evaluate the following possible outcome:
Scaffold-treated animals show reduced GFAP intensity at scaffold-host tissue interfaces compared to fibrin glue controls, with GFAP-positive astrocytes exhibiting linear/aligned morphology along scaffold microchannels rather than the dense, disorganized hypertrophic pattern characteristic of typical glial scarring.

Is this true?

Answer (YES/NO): NO